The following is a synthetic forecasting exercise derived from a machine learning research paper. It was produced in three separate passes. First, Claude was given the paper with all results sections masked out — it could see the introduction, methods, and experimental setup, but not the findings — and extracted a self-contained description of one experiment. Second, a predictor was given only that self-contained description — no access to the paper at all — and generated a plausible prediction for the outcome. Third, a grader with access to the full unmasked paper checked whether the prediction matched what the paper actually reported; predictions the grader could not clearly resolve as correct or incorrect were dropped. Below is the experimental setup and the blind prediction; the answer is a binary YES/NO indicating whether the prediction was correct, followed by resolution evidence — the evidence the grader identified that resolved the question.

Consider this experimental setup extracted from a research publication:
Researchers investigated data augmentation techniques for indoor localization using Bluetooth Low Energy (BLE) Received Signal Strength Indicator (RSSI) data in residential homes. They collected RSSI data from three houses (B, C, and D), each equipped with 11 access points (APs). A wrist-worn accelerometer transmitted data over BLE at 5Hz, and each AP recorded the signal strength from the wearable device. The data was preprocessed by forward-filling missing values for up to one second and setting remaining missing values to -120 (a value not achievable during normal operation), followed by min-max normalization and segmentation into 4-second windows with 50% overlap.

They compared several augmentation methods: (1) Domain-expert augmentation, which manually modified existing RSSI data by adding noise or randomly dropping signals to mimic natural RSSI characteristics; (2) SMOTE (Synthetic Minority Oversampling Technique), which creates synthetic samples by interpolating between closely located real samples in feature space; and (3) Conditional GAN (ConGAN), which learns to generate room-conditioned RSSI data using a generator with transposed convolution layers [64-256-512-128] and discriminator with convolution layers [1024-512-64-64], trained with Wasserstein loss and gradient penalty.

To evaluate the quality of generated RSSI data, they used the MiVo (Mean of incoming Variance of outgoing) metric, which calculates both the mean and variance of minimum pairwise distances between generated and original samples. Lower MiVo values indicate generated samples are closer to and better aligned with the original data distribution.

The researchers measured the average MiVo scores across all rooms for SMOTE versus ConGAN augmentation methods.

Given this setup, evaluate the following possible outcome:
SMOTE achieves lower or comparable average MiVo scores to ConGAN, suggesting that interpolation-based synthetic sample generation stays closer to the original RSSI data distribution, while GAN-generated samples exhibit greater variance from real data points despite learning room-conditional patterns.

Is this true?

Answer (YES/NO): YES